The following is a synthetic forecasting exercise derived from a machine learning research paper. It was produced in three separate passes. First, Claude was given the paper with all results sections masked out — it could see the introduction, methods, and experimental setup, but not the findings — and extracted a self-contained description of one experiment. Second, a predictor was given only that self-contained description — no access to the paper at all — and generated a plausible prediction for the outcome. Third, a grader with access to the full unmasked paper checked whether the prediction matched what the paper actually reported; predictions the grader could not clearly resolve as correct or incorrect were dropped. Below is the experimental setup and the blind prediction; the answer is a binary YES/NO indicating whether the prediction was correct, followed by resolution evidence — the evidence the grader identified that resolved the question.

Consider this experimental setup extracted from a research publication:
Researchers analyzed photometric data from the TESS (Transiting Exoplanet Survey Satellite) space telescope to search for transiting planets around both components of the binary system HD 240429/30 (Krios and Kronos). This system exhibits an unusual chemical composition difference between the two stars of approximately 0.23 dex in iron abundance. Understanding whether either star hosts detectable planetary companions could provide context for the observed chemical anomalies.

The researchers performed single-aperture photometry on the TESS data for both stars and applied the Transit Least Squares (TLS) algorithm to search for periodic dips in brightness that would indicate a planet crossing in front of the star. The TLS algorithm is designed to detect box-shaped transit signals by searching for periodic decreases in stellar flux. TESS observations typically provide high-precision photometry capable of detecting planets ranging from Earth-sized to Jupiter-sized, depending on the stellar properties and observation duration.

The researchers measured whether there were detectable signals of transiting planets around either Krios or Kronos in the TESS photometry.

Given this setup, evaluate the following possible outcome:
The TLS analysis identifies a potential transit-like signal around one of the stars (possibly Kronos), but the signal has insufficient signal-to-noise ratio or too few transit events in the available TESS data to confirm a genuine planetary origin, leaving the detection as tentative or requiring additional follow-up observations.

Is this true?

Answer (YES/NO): NO